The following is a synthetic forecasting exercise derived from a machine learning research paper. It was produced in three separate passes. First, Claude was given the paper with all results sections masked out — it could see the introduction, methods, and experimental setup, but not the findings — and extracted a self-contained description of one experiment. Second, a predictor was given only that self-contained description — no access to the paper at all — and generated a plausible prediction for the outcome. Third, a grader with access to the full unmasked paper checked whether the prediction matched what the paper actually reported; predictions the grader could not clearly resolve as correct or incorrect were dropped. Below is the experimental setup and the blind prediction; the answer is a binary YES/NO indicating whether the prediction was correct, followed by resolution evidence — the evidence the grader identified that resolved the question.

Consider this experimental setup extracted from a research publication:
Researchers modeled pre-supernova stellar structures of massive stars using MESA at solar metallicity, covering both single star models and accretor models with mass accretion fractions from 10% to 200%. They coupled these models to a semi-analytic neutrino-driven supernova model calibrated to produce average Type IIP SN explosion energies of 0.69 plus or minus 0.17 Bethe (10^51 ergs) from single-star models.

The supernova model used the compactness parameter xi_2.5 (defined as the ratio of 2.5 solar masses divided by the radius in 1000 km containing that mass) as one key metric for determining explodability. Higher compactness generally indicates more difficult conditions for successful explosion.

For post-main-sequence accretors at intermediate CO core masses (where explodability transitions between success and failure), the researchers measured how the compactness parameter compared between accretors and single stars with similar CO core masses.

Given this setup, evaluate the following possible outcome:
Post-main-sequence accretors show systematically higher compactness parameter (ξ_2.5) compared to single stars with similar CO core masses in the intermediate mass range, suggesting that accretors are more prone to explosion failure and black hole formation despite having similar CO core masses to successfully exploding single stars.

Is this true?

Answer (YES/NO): YES